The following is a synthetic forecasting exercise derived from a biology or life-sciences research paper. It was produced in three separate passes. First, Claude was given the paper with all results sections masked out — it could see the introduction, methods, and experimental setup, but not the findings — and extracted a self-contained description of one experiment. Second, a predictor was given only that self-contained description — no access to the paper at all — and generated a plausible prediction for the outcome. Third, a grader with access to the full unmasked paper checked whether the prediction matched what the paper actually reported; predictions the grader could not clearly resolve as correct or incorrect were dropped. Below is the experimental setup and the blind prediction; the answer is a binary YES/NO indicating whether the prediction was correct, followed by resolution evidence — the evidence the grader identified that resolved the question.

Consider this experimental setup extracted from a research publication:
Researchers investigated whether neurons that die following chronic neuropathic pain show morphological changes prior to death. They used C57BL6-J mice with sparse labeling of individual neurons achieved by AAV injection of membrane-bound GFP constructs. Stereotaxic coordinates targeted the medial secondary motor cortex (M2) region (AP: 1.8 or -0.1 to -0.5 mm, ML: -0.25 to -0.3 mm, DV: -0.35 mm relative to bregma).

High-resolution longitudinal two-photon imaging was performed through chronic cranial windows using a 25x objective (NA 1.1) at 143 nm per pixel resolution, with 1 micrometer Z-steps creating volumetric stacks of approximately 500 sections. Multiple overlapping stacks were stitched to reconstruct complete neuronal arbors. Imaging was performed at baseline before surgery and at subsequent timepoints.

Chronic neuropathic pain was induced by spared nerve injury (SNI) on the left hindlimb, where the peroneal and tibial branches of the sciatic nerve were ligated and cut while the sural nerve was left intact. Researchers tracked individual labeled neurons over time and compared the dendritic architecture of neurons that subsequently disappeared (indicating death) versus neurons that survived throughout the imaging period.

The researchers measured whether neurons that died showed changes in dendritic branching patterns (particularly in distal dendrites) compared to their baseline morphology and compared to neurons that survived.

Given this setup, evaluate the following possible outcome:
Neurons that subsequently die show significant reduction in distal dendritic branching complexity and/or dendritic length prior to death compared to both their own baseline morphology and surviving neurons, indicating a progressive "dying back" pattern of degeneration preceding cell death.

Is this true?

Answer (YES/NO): YES